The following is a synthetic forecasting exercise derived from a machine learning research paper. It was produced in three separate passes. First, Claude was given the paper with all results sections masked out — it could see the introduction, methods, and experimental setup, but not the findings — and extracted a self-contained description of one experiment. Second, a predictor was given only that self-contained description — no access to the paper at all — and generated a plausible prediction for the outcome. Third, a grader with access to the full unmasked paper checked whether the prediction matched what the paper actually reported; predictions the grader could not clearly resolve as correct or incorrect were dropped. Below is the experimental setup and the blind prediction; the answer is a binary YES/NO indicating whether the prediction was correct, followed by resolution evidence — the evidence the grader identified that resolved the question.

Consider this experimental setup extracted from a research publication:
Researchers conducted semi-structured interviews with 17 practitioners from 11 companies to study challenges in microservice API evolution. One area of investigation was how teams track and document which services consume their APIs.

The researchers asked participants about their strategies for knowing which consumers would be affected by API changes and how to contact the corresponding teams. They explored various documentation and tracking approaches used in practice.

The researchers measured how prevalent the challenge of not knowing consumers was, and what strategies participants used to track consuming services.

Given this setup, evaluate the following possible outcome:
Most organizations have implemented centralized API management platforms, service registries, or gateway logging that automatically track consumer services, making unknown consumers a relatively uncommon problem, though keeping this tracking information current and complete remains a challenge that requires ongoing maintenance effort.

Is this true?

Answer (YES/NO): NO